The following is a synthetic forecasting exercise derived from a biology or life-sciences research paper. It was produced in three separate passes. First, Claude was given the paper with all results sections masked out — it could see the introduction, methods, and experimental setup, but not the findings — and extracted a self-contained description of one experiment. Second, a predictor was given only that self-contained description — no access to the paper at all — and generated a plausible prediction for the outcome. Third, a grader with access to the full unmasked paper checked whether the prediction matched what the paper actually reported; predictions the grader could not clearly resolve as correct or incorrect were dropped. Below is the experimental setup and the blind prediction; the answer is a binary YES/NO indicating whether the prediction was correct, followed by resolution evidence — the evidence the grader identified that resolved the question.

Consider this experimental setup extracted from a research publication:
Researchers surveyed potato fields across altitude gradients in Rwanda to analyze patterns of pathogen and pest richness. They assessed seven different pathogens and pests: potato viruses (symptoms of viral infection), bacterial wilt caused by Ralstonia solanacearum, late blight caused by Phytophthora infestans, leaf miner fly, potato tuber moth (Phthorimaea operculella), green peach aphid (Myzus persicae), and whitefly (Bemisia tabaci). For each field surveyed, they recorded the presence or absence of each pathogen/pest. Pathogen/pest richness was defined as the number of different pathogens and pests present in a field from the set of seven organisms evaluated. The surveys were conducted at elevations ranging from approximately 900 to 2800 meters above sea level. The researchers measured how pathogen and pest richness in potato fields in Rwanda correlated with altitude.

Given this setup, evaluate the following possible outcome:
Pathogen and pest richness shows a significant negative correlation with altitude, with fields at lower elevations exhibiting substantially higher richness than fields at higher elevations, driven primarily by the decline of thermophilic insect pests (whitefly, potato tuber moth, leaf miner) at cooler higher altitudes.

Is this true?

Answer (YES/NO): NO